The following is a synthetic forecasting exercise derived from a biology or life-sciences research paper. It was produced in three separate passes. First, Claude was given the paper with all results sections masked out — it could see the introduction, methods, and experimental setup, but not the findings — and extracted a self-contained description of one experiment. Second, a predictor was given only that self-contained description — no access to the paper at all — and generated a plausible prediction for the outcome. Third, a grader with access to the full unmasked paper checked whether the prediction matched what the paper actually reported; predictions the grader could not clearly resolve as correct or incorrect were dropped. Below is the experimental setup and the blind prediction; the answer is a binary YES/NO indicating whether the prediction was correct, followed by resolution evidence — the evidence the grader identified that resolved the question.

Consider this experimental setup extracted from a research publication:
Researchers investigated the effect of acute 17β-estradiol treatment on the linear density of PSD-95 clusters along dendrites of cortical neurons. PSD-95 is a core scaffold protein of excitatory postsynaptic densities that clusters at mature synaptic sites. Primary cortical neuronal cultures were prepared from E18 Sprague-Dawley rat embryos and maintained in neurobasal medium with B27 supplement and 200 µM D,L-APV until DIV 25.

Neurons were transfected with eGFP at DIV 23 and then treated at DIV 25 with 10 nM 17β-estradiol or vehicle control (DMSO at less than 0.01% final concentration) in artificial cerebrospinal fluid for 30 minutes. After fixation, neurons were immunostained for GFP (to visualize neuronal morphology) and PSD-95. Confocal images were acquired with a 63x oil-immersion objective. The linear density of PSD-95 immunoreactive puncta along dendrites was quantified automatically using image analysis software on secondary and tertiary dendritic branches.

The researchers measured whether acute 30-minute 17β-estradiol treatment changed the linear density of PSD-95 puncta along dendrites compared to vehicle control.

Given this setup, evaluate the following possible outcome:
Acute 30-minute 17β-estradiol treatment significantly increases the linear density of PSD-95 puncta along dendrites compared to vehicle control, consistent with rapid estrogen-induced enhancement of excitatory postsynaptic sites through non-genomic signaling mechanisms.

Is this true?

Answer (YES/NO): YES